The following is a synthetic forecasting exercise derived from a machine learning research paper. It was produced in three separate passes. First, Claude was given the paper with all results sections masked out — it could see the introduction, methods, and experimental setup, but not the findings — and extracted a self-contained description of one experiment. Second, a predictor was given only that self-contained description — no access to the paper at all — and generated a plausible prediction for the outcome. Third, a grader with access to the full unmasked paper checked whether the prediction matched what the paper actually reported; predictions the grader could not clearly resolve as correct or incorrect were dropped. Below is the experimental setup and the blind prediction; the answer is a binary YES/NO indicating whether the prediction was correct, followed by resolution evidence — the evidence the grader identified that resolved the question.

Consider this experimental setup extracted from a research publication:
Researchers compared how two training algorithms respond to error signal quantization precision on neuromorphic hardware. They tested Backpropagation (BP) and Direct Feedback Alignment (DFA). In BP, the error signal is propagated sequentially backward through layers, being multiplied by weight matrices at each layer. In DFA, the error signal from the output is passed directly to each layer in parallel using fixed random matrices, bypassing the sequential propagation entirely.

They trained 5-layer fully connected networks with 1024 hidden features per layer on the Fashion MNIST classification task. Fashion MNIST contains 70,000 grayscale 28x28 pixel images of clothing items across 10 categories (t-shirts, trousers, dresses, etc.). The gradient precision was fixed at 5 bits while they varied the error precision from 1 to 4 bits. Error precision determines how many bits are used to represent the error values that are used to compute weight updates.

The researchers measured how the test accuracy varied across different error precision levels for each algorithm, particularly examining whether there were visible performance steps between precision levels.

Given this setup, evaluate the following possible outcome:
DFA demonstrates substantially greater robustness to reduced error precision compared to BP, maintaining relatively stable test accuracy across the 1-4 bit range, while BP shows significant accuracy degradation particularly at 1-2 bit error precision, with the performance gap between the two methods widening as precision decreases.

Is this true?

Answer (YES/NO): NO